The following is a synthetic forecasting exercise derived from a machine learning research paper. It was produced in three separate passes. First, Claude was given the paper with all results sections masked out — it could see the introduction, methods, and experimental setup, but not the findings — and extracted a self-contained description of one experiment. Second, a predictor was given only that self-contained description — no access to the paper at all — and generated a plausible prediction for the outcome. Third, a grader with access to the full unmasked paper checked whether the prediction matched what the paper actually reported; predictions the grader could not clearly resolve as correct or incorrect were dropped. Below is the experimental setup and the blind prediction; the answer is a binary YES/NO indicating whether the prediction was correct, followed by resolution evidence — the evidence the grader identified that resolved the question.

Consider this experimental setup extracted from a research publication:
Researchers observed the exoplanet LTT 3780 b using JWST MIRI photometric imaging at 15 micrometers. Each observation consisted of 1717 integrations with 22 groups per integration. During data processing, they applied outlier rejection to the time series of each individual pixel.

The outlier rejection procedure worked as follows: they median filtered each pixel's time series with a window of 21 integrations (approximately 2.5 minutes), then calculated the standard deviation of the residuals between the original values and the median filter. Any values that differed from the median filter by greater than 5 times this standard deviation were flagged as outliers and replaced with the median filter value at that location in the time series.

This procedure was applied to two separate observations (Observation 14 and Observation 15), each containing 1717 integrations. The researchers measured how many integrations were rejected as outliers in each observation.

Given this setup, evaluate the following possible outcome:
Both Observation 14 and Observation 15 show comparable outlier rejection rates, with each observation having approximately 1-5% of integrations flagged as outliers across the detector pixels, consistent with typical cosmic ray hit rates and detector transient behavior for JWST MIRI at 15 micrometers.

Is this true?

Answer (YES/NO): NO